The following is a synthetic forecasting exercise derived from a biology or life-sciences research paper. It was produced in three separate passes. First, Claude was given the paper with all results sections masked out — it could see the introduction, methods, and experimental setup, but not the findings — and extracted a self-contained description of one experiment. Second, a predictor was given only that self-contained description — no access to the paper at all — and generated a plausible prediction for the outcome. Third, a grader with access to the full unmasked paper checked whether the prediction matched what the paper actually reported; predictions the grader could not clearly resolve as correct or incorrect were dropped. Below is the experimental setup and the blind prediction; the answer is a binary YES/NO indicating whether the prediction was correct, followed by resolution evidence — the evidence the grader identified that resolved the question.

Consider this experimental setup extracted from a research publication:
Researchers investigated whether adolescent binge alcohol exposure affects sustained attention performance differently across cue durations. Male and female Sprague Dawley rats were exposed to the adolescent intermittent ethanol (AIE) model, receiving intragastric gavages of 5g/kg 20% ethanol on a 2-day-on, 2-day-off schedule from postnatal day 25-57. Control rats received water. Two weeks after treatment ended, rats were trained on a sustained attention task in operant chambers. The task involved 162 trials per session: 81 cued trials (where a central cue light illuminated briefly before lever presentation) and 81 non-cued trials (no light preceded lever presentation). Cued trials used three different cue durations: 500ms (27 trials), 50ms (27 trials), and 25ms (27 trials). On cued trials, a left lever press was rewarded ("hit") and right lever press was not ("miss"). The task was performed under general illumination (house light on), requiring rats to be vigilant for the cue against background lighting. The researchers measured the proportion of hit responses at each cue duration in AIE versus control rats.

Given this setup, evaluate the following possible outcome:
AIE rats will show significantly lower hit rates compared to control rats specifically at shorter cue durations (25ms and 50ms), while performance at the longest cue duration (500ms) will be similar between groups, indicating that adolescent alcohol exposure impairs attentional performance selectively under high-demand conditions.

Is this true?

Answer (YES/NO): NO